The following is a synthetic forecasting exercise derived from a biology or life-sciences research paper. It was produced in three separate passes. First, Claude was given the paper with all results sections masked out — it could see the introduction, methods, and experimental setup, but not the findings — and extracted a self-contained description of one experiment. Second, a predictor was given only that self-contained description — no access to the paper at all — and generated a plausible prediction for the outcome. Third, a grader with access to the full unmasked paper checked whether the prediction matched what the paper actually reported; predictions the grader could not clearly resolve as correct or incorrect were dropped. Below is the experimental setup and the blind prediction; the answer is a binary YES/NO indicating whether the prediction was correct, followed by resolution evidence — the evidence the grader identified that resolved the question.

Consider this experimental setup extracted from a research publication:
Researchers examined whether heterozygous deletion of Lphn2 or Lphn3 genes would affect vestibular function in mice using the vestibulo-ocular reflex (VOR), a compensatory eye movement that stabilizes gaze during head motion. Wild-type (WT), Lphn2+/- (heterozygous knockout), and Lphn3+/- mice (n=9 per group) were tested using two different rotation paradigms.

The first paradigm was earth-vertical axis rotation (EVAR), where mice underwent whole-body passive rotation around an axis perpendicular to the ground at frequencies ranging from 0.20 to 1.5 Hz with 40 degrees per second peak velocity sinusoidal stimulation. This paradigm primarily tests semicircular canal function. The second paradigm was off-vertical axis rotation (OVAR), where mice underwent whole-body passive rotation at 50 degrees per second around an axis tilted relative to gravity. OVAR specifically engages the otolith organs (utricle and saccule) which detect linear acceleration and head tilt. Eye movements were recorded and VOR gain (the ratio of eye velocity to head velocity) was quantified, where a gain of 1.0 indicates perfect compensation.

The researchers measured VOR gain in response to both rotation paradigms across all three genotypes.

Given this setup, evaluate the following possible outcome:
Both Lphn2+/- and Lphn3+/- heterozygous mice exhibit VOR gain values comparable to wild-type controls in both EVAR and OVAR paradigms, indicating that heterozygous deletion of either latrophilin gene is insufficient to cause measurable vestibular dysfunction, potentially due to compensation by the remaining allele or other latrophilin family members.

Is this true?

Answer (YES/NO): NO